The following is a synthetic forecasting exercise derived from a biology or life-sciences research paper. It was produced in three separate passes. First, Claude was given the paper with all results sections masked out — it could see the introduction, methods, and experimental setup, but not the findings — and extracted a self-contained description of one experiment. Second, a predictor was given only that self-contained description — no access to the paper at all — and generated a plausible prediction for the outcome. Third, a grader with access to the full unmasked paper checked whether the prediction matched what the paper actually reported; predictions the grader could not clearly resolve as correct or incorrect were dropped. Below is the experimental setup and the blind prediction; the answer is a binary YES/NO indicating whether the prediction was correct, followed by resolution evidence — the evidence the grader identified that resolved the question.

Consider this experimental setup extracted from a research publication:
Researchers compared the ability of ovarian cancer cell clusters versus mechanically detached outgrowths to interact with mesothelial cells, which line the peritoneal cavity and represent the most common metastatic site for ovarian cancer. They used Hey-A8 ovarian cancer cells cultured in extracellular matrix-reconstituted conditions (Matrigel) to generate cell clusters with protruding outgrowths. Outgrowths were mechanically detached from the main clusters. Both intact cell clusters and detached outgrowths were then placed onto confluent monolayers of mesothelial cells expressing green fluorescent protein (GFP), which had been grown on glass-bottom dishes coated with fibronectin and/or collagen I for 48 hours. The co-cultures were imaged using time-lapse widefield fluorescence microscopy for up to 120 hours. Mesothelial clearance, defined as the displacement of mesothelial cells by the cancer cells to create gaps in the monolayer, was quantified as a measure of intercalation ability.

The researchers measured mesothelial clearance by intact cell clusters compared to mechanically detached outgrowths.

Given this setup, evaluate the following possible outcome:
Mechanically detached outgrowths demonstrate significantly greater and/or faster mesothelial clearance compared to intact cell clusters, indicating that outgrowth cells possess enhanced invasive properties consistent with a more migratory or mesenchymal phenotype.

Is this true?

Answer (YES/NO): YES